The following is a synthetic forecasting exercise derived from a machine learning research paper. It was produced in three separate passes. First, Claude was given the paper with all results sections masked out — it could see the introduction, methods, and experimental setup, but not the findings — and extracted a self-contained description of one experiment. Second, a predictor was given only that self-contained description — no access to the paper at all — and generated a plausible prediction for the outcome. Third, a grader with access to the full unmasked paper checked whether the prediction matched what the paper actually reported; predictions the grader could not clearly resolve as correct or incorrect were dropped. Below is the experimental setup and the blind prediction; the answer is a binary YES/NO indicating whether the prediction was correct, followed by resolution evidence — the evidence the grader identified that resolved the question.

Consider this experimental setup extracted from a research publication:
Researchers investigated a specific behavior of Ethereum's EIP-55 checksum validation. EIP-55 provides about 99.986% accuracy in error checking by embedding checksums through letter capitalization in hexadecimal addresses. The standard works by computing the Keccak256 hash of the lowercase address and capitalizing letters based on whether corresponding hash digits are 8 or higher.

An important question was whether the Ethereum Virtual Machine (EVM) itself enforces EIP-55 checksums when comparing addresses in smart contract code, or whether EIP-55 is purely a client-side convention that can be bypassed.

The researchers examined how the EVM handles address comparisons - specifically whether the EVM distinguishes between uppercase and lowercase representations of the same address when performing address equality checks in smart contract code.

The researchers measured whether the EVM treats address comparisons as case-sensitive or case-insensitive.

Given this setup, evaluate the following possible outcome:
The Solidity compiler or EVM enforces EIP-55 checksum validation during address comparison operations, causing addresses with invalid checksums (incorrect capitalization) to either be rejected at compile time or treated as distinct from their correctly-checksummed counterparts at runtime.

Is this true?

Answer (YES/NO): NO